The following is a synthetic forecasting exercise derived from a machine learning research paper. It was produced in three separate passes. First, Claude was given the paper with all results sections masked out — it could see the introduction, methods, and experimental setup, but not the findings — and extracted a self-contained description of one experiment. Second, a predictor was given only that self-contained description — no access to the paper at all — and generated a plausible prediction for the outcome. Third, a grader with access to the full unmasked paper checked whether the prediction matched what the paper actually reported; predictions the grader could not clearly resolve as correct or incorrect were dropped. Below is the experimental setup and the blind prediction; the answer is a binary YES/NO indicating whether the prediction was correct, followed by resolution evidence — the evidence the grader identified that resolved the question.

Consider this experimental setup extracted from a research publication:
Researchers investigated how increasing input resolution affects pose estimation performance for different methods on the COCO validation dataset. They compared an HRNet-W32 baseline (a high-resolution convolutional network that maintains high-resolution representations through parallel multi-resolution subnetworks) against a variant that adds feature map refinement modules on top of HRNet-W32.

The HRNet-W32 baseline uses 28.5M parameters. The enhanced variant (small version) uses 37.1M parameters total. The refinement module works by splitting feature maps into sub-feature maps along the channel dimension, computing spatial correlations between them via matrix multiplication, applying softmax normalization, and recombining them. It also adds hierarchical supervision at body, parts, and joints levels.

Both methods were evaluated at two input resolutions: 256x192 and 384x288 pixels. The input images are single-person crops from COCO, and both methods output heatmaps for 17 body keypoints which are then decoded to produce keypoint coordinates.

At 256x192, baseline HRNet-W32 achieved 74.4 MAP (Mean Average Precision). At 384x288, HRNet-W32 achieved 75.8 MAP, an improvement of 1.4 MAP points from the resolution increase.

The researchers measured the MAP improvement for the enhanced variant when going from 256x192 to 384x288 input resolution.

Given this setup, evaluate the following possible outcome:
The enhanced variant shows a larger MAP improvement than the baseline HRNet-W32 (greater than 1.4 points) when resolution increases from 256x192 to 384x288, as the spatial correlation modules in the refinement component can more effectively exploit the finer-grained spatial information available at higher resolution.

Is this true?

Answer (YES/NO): YES